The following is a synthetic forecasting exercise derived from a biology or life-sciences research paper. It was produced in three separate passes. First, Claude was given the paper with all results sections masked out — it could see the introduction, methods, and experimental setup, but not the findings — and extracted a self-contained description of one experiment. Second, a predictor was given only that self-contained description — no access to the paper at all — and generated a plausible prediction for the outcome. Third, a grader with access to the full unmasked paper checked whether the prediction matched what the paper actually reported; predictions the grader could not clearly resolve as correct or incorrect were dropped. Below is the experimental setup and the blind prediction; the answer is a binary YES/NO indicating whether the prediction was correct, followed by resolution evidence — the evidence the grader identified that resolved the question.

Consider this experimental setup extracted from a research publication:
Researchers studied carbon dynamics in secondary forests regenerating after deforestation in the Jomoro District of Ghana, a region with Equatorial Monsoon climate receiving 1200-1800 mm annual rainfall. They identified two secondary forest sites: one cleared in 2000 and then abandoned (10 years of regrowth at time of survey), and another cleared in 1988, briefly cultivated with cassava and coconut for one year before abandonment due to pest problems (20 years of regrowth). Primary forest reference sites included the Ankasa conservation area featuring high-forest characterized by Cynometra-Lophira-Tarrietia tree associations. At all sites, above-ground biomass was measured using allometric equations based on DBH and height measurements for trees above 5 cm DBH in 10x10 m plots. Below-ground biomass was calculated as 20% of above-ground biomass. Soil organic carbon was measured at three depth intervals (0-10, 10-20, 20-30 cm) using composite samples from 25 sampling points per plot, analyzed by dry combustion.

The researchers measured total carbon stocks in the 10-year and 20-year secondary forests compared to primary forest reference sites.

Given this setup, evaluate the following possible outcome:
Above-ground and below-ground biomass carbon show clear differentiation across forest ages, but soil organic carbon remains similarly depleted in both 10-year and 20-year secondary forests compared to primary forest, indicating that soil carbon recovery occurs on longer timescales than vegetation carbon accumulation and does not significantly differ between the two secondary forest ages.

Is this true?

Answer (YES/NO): NO